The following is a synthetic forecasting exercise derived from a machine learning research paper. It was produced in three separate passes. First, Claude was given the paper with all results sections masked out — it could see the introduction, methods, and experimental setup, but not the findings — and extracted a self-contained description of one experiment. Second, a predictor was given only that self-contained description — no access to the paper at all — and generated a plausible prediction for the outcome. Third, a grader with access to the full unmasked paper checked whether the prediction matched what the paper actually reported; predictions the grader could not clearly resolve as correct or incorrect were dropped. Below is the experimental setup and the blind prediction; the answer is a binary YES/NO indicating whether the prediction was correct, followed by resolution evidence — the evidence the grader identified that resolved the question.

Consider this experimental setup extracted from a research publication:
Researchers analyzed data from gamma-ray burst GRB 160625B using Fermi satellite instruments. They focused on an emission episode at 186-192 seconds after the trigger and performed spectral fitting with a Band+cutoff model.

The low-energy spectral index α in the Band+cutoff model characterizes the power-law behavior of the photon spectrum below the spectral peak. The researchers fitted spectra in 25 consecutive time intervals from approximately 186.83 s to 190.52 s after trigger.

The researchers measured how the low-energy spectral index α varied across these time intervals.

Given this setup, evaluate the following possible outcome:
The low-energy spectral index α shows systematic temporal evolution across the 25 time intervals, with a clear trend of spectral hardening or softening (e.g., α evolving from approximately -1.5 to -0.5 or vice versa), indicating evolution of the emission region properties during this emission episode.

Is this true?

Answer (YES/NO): NO